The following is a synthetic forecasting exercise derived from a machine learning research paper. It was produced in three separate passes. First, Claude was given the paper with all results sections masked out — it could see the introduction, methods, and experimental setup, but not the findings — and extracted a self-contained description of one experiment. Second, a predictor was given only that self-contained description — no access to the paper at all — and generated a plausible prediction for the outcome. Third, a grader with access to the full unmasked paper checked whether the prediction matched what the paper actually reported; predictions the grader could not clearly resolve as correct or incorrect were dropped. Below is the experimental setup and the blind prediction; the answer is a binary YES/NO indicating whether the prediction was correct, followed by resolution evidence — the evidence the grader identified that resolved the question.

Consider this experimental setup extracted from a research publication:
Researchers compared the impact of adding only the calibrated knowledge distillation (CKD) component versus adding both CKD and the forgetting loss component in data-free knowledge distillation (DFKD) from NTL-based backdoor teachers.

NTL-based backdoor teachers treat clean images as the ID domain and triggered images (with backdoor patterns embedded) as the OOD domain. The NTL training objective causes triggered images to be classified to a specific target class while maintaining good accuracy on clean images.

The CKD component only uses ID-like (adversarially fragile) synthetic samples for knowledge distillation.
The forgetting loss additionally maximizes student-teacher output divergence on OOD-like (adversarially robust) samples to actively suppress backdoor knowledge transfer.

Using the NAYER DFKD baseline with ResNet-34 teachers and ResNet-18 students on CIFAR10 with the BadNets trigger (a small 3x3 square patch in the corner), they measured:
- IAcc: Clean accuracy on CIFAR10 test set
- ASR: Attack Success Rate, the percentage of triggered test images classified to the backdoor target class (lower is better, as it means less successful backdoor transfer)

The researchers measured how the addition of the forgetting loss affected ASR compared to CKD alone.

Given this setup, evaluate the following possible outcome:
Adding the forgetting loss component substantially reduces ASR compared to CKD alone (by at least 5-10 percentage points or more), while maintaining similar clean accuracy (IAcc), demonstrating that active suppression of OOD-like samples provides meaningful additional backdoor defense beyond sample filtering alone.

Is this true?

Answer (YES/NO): YES